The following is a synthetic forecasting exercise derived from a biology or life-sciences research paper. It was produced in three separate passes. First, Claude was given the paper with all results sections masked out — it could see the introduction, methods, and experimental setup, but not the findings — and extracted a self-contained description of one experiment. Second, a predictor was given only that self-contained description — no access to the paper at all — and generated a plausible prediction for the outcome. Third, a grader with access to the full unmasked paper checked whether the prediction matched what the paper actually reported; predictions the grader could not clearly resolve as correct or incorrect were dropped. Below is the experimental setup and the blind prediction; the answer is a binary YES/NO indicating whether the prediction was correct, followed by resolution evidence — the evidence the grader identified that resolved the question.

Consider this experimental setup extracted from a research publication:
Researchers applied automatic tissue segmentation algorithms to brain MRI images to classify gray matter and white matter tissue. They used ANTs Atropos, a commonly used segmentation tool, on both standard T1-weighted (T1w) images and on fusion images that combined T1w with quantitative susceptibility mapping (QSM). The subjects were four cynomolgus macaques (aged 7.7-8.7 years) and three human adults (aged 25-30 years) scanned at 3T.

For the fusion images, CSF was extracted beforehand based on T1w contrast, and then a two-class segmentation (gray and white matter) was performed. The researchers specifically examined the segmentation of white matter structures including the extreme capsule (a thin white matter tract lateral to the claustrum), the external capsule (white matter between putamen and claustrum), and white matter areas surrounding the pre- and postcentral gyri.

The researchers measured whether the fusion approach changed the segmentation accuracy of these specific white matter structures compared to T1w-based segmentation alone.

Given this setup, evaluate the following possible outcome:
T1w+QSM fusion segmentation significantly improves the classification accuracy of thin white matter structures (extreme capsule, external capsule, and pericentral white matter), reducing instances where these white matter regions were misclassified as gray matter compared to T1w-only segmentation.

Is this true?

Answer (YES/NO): YES